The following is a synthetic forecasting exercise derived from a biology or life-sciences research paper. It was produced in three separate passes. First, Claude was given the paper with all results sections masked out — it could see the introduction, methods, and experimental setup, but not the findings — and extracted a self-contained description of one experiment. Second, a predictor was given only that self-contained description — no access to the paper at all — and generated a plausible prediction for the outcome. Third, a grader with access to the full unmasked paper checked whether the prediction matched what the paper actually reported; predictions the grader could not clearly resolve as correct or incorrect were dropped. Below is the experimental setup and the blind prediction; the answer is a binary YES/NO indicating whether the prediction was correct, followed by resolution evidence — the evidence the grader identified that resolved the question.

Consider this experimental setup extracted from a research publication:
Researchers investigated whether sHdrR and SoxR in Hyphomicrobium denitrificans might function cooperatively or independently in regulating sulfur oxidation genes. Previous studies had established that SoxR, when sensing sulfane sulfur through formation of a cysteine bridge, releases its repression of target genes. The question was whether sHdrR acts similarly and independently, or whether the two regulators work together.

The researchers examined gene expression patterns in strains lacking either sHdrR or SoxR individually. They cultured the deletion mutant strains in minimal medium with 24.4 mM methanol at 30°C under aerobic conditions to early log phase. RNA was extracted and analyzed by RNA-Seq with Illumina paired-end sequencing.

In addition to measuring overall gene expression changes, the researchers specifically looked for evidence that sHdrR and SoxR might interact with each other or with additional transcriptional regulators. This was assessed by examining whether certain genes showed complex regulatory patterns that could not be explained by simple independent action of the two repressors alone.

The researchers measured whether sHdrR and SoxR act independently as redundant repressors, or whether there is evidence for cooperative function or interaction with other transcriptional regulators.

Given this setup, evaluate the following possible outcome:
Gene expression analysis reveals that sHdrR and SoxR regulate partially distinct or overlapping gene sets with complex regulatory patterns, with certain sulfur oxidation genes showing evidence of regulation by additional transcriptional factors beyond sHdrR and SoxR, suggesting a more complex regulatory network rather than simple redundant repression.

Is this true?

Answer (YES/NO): YES